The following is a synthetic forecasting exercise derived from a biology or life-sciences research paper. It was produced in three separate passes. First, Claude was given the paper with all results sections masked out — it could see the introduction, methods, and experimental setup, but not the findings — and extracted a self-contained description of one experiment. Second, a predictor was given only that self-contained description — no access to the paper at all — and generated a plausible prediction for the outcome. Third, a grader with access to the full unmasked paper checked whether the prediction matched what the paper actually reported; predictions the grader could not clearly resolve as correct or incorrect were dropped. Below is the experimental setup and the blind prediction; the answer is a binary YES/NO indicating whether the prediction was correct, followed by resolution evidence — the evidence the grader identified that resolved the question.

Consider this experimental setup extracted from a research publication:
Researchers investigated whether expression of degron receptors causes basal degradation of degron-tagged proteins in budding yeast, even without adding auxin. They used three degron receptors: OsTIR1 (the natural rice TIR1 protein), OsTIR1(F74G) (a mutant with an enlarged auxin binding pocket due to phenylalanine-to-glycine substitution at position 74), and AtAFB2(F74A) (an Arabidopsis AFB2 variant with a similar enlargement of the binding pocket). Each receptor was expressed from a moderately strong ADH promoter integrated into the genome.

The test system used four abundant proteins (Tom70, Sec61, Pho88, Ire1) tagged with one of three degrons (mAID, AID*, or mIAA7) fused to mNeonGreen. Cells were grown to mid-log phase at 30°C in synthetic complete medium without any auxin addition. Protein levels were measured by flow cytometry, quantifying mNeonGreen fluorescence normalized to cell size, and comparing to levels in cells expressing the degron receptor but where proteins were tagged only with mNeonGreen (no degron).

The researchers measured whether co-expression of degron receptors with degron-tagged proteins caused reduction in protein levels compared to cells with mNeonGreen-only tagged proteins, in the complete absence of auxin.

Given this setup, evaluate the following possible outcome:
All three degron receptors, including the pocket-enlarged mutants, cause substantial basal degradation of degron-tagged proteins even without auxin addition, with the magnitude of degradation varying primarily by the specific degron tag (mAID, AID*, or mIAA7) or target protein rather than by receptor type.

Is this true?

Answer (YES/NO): NO